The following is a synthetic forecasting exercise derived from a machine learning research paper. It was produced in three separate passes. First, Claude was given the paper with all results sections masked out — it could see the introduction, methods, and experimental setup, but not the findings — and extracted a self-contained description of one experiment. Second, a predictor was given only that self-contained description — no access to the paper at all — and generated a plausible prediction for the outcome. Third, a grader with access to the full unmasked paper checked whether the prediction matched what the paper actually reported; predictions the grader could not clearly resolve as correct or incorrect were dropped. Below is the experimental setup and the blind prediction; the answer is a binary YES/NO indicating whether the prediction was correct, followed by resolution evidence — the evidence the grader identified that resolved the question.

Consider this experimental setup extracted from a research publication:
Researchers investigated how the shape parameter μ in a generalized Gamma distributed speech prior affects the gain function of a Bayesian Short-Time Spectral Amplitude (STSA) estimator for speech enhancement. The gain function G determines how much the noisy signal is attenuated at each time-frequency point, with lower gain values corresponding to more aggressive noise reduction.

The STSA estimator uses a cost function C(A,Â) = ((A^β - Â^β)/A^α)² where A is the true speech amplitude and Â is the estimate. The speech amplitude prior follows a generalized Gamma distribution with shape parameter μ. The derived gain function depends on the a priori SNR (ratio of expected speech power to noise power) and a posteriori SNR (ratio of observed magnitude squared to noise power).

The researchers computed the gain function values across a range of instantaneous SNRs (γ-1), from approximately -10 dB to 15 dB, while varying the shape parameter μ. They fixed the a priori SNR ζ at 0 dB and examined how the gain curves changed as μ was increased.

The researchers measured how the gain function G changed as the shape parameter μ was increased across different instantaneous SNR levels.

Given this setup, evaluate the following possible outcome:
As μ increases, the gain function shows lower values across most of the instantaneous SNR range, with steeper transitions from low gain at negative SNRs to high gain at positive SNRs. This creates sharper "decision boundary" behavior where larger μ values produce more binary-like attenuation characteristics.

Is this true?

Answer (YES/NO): NO